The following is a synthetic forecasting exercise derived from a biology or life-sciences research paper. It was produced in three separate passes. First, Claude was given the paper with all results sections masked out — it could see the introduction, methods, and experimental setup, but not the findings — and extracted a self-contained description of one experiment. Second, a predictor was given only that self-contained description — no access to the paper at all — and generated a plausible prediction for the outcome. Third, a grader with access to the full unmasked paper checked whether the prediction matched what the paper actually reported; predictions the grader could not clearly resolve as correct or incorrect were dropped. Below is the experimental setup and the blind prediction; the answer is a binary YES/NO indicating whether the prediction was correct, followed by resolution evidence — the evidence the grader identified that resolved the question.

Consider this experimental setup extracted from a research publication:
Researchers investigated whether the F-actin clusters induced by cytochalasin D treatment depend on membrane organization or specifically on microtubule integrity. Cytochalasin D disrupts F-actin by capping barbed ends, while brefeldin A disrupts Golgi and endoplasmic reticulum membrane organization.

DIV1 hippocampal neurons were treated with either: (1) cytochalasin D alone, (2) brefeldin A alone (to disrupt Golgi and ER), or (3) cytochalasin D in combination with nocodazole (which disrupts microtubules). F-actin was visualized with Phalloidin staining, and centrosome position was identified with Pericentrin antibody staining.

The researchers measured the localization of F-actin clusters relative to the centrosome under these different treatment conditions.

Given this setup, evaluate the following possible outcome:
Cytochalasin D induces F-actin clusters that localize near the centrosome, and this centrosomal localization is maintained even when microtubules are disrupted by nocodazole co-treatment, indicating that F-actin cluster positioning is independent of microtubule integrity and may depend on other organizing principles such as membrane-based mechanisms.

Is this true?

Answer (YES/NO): NO